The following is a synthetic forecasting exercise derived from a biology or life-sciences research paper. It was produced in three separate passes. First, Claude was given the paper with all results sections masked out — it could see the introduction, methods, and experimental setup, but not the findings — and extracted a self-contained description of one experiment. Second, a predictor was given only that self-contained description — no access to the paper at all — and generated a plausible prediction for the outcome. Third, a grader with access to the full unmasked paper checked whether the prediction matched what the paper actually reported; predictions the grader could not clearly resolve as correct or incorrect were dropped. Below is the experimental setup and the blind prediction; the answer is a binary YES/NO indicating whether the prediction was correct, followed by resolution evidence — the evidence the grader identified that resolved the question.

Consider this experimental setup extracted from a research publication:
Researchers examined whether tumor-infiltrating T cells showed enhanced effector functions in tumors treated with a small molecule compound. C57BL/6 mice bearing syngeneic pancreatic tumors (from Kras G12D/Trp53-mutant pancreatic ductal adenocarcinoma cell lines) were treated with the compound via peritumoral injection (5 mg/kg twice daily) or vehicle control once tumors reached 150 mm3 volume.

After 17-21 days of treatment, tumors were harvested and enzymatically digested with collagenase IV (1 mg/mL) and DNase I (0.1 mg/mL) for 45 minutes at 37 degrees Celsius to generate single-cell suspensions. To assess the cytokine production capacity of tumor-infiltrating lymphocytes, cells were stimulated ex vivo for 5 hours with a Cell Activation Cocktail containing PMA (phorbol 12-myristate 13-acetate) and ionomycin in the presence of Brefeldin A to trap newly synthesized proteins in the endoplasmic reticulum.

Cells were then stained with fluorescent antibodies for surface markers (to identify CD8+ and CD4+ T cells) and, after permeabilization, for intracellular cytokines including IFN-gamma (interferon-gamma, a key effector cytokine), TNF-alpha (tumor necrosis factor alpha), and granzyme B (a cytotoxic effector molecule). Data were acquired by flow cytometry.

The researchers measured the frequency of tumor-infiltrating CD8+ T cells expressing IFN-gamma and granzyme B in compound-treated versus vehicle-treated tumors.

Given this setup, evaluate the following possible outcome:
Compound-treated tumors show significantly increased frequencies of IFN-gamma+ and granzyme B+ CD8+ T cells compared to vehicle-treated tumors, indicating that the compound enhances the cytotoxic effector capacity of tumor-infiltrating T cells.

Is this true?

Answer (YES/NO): YES